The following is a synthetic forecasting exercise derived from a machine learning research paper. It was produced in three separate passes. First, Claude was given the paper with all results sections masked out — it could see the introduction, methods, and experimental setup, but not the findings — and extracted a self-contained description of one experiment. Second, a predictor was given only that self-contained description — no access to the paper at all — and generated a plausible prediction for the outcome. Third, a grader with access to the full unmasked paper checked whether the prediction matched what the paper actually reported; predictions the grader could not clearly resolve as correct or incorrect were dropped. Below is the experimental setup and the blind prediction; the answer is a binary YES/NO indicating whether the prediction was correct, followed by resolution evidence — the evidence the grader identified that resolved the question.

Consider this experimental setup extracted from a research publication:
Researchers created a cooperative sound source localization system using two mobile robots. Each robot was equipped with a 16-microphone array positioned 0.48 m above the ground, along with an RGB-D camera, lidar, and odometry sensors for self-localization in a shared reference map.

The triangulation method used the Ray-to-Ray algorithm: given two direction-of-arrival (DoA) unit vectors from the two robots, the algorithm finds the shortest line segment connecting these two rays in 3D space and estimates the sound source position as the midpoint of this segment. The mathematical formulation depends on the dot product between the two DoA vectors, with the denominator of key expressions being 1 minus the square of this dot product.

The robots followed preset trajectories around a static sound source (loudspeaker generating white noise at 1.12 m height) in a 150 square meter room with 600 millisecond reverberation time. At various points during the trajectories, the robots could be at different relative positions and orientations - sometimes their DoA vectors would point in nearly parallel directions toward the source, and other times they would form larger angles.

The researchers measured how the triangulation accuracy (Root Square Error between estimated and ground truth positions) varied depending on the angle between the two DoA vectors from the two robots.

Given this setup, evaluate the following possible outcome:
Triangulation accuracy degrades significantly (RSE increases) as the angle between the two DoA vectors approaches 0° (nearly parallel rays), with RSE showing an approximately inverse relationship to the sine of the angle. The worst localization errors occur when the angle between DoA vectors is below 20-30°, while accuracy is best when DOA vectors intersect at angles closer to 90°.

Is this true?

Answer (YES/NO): NO